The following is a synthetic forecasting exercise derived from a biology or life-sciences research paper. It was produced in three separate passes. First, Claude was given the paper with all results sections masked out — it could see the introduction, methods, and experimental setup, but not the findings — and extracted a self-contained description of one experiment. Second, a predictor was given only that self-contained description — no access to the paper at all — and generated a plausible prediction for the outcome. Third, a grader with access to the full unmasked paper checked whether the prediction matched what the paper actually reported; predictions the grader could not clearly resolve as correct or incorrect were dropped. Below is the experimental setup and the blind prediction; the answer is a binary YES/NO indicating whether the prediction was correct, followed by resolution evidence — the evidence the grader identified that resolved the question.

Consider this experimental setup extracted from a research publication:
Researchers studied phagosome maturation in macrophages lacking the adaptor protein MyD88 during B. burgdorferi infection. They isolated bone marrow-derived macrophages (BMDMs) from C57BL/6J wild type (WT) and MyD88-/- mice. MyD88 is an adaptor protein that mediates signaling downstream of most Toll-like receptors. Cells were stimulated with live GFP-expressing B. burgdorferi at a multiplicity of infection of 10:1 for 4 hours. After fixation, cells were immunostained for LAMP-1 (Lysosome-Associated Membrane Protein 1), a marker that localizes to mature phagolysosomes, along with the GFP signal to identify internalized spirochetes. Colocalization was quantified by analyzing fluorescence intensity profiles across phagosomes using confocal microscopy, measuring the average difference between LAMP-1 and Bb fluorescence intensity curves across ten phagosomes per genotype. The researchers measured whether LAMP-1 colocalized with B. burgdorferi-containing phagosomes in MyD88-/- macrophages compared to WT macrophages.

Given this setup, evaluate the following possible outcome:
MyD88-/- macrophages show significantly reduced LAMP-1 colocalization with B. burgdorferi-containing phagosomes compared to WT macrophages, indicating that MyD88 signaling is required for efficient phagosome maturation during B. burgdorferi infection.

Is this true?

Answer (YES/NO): NO